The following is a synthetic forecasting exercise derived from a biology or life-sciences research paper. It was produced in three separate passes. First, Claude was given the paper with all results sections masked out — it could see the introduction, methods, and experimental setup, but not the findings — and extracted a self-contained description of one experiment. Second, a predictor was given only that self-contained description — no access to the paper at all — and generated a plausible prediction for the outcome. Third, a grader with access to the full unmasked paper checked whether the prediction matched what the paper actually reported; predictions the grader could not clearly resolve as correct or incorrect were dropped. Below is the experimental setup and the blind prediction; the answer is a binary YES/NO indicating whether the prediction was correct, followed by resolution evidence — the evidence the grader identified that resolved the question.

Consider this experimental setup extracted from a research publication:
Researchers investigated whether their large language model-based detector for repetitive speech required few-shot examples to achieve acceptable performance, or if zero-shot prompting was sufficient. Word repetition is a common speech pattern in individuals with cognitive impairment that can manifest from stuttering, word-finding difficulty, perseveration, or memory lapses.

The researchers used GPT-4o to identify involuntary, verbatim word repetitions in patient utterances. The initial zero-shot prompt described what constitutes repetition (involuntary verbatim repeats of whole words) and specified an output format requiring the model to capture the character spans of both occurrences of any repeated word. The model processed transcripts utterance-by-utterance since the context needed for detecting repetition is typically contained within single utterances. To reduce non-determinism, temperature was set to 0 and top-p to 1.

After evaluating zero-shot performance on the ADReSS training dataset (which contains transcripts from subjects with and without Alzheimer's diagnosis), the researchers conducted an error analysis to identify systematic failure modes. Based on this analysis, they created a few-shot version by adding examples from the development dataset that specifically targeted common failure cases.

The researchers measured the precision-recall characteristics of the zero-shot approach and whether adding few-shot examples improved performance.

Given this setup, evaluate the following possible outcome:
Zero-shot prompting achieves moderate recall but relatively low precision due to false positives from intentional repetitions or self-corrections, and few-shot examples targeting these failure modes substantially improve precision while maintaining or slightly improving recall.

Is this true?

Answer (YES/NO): NO